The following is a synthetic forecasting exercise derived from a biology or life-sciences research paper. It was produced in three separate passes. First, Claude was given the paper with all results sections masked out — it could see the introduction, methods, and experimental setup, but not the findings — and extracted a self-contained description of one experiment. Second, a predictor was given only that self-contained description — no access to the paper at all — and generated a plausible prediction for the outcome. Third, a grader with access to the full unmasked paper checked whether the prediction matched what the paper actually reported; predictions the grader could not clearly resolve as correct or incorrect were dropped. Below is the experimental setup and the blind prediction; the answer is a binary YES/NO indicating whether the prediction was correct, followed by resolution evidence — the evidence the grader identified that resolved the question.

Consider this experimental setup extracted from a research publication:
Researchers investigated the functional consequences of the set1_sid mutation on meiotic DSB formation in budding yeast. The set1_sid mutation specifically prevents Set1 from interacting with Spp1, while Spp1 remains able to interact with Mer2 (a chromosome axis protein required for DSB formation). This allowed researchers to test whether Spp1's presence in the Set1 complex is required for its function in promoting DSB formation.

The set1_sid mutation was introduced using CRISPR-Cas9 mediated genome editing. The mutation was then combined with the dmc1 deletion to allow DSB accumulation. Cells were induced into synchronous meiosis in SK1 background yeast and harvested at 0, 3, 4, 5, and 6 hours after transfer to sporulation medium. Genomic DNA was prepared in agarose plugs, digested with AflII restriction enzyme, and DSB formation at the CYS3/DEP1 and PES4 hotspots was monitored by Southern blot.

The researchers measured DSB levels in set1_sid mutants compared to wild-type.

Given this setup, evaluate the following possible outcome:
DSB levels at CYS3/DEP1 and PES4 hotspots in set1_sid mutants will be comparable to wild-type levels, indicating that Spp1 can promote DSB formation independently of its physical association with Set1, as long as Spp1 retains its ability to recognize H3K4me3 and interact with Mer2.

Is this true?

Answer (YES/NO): YES